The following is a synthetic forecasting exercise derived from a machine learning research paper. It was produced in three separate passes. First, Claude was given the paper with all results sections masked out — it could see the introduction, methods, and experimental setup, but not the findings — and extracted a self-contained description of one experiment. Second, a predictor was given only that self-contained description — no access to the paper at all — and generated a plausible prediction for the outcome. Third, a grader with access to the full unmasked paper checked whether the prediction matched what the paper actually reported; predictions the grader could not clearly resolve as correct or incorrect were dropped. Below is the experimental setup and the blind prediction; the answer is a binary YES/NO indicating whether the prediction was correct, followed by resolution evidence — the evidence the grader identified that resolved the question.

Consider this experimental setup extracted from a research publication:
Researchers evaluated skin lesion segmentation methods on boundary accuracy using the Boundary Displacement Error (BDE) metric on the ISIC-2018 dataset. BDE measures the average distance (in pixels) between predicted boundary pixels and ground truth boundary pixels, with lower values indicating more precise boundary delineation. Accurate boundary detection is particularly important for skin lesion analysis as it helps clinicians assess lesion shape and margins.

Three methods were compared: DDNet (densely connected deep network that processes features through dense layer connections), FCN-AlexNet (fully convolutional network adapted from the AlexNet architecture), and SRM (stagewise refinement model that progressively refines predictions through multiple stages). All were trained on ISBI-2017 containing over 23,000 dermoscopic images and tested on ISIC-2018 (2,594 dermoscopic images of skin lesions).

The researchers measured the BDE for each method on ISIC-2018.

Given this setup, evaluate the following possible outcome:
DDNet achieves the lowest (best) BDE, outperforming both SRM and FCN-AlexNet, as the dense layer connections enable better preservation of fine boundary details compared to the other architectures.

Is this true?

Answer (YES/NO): YES